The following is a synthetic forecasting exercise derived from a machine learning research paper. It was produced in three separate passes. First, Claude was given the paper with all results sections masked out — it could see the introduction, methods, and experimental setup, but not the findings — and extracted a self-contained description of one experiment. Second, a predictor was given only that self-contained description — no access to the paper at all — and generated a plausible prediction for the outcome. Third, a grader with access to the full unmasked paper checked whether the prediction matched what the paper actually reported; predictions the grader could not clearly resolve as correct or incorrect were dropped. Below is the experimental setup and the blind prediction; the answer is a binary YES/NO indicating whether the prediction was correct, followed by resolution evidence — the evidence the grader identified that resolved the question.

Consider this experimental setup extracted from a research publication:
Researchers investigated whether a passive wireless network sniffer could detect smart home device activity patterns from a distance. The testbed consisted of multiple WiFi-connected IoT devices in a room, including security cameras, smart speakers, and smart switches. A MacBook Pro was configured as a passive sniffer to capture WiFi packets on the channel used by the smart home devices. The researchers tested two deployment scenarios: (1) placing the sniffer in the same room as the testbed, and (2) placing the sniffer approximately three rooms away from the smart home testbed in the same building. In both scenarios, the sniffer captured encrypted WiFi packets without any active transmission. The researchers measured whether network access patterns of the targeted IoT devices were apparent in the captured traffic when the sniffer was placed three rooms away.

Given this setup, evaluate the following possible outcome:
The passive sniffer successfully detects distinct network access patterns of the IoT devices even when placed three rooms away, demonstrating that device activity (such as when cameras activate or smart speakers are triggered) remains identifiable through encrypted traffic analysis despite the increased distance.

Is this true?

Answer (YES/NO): YES